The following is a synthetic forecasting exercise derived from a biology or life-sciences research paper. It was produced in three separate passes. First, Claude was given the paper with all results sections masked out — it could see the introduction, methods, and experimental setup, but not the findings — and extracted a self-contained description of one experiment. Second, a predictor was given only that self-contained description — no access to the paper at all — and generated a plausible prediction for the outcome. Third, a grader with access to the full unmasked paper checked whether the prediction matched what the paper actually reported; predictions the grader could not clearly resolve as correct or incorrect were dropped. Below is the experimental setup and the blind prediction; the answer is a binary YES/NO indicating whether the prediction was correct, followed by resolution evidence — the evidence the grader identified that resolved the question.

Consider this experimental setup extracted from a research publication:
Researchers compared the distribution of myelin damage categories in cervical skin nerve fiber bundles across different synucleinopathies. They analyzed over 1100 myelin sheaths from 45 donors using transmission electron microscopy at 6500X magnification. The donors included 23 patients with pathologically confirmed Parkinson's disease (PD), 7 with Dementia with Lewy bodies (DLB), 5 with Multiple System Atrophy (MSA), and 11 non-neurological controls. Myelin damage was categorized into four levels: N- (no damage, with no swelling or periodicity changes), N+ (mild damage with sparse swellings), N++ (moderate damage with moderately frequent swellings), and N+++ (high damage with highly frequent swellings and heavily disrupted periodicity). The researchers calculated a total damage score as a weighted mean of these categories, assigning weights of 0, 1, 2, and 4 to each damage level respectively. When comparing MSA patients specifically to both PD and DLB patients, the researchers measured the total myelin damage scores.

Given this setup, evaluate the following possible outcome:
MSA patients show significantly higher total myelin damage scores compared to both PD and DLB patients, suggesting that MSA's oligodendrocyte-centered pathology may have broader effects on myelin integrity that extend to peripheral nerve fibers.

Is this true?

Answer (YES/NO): NO